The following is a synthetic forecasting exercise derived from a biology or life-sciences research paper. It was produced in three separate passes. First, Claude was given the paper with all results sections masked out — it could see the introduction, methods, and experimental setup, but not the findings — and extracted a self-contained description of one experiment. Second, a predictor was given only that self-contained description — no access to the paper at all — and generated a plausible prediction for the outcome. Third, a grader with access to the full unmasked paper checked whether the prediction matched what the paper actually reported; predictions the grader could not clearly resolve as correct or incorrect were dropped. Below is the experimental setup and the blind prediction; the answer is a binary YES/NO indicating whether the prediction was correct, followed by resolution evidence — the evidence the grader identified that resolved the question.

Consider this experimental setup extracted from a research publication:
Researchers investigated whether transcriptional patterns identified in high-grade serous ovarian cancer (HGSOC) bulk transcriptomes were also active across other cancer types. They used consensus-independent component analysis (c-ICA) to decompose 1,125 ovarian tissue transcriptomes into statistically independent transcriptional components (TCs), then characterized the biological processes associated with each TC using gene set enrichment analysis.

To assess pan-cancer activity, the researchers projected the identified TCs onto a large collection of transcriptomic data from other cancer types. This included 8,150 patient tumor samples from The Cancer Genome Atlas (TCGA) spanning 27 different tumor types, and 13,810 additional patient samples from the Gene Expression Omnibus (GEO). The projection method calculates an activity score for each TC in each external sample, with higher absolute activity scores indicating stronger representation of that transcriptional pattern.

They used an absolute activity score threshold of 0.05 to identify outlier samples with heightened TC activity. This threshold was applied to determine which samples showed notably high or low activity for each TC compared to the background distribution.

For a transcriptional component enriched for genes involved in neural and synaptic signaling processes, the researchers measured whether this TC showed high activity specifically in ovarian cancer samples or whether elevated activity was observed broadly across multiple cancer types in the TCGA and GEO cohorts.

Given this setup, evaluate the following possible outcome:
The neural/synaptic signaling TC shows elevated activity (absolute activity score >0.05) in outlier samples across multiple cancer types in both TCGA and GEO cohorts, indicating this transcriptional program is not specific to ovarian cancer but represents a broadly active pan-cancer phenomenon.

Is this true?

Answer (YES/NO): NO